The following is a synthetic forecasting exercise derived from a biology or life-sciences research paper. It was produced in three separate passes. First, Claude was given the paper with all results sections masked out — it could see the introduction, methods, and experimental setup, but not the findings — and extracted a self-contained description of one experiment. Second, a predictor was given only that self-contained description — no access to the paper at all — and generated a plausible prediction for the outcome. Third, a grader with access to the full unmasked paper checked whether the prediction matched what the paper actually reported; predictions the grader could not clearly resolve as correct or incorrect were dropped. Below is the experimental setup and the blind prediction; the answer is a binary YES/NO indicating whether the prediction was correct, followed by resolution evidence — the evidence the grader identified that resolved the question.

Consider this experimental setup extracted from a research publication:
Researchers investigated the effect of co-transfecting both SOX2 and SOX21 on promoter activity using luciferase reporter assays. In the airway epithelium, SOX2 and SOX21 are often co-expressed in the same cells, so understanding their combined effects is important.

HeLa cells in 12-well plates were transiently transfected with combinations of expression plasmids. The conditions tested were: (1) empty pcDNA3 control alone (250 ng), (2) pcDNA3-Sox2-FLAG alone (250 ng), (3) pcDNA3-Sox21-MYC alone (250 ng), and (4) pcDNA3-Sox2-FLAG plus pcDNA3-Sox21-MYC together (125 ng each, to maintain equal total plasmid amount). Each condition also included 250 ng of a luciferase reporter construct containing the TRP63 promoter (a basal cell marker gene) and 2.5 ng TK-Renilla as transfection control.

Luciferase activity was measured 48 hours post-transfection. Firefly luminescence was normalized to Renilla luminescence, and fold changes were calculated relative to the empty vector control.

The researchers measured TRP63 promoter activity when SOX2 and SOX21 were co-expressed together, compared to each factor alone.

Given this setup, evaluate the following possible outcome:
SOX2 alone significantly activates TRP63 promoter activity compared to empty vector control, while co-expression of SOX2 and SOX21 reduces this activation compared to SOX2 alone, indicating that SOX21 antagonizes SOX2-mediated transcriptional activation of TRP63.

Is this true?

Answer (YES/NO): YES